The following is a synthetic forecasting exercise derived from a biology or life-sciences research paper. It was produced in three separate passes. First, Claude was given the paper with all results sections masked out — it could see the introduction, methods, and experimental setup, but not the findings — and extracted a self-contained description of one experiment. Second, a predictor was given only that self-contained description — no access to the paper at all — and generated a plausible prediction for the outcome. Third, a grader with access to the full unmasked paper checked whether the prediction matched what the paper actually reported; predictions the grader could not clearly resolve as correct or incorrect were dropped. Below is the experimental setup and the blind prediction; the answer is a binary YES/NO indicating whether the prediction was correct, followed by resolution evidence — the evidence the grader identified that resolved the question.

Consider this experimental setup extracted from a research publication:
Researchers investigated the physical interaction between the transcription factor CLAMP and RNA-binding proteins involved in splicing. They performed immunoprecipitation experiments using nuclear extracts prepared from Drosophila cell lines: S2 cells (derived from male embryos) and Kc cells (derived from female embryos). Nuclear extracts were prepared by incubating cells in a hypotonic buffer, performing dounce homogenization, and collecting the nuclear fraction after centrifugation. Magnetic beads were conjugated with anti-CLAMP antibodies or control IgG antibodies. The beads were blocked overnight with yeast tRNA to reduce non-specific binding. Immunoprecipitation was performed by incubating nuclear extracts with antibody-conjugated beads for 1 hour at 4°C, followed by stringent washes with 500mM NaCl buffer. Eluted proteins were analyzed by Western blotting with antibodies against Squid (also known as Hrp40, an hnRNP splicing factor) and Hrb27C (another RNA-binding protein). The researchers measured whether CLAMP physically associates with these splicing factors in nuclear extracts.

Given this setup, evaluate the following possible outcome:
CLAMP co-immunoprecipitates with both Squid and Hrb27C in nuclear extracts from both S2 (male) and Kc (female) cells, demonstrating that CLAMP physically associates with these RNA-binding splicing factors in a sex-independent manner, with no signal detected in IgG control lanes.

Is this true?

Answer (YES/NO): NO